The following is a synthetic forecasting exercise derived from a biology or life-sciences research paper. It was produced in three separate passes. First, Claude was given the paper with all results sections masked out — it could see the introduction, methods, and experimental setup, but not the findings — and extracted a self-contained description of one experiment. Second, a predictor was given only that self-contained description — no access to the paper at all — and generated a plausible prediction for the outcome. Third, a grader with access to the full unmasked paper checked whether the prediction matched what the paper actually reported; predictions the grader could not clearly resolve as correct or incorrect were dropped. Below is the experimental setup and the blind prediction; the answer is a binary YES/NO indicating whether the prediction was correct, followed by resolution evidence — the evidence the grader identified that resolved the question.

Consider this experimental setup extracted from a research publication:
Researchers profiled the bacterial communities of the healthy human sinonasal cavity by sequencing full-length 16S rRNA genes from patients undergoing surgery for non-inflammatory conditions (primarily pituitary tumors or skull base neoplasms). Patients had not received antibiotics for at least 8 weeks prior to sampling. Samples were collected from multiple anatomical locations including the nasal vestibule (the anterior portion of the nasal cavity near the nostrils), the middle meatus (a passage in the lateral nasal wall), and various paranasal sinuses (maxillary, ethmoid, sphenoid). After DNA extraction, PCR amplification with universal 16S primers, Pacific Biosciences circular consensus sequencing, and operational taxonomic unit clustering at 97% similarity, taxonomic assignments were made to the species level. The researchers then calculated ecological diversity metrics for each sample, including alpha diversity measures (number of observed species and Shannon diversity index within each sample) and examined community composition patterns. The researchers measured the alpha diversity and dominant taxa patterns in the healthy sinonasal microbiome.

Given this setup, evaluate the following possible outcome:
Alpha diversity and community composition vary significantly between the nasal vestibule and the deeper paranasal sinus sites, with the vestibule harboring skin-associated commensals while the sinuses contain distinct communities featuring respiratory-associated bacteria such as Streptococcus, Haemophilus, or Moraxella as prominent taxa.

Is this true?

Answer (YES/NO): NO